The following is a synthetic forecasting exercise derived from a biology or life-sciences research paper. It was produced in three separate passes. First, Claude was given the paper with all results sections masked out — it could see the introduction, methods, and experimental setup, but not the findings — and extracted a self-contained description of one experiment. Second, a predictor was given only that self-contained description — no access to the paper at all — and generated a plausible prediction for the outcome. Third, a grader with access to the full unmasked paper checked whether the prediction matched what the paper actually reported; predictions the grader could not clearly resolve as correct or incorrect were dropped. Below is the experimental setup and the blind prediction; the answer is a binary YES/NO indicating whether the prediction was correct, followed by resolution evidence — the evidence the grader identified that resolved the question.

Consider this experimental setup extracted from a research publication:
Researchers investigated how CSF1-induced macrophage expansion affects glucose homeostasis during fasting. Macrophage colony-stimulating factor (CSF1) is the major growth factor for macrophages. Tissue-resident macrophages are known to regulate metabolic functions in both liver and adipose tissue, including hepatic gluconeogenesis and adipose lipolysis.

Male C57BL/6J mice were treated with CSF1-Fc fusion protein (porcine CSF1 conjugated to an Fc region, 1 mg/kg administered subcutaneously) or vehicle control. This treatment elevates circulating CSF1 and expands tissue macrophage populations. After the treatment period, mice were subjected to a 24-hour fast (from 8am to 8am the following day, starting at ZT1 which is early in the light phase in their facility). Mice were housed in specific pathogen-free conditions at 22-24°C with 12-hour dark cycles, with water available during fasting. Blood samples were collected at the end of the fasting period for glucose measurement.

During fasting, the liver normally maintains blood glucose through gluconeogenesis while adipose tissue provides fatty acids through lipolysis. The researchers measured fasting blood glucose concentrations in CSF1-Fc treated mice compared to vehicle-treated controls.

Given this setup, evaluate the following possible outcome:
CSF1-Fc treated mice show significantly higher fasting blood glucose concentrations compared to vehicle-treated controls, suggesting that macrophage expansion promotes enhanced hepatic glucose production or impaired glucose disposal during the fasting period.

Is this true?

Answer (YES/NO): NO